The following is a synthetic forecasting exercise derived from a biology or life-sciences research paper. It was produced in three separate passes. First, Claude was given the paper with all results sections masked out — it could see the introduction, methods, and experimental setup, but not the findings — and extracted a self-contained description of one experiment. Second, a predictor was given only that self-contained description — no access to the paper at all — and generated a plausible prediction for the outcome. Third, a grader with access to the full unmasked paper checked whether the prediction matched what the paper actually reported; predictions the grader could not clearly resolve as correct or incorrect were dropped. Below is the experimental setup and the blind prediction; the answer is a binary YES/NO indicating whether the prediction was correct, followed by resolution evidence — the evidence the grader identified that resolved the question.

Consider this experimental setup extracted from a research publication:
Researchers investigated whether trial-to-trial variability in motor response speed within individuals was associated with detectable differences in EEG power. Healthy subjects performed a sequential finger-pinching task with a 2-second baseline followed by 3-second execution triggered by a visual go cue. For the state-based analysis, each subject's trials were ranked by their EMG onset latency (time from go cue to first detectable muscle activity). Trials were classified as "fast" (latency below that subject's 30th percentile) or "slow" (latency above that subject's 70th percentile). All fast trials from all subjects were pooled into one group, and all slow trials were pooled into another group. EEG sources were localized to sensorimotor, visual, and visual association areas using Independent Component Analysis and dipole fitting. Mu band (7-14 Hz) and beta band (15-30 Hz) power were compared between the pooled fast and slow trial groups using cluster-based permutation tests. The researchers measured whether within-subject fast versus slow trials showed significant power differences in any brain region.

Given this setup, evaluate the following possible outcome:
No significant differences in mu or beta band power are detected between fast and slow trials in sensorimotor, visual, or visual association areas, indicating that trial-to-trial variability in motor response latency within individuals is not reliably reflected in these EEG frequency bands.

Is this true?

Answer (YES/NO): YES